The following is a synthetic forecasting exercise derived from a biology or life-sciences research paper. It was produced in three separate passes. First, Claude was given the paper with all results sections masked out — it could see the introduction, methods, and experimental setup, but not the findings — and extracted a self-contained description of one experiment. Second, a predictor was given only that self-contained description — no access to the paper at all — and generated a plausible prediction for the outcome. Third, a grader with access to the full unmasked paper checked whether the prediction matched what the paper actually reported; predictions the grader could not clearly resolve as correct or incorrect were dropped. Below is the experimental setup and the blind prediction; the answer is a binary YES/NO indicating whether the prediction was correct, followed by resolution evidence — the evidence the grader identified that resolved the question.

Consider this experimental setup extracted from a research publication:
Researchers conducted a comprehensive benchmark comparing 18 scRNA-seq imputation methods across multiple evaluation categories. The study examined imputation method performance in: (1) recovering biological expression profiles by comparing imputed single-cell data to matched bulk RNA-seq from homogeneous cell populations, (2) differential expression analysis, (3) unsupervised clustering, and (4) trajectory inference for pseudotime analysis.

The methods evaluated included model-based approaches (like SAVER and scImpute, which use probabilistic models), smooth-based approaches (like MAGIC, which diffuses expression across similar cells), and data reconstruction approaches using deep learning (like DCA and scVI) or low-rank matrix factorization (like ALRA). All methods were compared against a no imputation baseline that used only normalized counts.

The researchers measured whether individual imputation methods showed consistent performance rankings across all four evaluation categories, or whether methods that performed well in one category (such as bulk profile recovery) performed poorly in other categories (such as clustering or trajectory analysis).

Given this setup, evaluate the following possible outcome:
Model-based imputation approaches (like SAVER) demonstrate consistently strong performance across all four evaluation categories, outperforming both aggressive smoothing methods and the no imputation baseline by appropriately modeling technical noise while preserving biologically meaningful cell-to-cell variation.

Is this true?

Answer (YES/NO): NO